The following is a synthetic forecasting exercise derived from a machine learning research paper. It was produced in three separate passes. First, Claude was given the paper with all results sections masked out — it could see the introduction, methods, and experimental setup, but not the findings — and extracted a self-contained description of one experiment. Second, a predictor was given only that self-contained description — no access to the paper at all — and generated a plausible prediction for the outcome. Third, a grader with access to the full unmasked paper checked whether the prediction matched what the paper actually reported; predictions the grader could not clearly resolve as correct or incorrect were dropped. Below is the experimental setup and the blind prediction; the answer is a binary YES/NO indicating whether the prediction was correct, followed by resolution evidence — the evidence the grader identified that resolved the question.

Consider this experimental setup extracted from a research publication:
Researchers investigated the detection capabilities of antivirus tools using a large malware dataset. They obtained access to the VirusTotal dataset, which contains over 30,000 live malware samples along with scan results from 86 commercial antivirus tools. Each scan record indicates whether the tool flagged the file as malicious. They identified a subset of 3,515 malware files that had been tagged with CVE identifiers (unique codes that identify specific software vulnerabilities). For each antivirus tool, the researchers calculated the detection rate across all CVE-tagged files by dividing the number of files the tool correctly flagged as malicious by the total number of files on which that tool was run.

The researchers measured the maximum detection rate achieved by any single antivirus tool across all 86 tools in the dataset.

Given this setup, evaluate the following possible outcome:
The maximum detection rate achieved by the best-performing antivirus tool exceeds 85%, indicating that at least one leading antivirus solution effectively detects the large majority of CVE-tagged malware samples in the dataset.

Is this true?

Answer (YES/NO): NO